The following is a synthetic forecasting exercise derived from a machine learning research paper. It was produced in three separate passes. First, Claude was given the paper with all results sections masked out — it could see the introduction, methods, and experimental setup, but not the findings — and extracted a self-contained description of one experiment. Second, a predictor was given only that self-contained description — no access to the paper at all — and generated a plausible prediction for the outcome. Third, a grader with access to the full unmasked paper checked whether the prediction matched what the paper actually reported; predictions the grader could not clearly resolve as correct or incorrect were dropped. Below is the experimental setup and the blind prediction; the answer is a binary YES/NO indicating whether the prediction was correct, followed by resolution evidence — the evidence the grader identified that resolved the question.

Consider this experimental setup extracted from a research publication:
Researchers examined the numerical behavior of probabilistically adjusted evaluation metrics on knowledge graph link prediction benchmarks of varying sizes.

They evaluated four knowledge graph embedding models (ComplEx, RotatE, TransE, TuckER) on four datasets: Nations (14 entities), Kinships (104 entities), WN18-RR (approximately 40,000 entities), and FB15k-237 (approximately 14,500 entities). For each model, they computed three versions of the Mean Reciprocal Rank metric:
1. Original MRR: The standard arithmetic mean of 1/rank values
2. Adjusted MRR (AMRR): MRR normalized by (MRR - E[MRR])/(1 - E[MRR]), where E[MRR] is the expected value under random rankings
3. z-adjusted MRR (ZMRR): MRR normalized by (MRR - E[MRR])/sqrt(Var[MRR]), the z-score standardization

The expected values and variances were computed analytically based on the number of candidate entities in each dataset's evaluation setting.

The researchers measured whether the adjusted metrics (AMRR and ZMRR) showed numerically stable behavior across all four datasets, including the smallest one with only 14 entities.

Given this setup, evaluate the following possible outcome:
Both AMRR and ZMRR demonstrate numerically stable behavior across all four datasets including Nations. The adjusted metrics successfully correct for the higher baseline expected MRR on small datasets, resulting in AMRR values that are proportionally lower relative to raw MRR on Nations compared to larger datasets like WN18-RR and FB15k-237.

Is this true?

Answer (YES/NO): NO